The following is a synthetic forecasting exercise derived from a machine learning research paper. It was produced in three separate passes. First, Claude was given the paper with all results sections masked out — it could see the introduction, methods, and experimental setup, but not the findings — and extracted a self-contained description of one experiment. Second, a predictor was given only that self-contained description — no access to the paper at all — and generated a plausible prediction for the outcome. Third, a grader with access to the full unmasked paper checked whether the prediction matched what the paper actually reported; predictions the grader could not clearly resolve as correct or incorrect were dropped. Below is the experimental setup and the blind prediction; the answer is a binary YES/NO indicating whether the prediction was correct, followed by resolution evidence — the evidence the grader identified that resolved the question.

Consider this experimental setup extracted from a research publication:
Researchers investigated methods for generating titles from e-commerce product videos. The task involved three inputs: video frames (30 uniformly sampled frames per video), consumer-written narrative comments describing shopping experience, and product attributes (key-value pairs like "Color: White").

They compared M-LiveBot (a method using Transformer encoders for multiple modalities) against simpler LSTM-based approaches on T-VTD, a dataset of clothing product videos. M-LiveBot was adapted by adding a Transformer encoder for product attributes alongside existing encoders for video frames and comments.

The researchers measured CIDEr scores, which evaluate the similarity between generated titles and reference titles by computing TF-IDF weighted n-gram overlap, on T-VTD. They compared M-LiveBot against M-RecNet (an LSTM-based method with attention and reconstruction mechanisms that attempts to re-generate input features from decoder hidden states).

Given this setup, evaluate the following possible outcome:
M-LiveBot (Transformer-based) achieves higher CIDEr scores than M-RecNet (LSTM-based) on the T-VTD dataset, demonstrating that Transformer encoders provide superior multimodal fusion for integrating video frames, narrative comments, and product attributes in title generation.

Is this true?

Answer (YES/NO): NO